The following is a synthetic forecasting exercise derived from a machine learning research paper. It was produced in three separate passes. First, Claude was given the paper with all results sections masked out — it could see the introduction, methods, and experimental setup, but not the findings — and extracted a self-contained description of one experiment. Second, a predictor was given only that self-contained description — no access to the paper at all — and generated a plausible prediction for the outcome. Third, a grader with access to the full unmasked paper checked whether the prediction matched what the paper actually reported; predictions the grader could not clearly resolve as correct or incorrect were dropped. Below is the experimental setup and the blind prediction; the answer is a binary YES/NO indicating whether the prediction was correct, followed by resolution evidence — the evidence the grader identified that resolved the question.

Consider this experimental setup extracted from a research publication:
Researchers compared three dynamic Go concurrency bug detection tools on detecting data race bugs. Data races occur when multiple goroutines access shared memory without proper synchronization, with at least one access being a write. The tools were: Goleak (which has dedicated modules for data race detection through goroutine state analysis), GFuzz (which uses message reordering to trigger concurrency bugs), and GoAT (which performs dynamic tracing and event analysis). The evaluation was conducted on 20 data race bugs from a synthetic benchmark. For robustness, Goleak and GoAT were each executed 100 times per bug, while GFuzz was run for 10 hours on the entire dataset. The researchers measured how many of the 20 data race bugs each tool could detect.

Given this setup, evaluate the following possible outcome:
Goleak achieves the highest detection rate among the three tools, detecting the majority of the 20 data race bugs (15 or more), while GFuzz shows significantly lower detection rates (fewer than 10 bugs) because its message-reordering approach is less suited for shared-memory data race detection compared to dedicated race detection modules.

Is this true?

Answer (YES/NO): YES